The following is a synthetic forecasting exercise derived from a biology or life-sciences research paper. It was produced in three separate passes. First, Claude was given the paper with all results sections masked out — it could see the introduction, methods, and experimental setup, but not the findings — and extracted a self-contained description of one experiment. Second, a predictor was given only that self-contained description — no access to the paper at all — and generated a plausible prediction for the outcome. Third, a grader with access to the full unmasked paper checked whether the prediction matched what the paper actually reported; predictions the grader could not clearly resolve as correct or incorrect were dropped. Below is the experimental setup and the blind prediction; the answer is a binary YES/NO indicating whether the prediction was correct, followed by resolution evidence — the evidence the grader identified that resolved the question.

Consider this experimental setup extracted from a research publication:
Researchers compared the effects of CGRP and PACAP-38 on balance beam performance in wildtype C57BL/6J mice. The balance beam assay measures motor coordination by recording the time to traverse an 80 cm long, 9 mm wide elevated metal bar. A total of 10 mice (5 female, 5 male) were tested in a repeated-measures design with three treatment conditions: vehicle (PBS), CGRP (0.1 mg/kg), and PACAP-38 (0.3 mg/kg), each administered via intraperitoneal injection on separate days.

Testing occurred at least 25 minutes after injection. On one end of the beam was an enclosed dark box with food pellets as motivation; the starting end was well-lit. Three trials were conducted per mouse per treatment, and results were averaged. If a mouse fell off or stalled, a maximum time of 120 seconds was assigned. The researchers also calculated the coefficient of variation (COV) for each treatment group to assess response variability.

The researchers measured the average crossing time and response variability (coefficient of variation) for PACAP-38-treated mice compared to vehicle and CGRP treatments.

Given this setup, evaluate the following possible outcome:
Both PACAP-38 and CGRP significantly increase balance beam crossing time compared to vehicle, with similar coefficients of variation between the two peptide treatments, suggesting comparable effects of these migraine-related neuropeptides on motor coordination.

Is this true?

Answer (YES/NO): NO